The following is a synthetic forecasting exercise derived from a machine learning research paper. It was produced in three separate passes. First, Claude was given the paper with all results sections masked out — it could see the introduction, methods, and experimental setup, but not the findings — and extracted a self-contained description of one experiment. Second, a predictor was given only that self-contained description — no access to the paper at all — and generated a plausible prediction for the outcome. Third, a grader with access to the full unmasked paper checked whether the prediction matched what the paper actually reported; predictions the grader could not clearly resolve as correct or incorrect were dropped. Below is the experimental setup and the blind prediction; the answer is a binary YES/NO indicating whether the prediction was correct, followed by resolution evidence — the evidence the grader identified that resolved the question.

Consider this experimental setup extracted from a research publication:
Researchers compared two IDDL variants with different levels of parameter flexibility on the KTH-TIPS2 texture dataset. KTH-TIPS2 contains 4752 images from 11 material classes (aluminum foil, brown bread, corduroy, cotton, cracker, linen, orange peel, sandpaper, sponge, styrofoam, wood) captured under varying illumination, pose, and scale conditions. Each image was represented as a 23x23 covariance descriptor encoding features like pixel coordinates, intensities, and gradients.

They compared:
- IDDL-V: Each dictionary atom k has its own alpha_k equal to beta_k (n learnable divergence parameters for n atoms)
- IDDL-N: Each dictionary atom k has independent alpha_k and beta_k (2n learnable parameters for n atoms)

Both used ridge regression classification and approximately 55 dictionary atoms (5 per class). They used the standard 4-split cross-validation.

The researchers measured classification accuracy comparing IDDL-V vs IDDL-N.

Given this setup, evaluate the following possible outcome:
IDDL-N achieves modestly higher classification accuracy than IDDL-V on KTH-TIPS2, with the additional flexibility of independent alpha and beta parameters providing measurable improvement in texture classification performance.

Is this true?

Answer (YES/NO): NO